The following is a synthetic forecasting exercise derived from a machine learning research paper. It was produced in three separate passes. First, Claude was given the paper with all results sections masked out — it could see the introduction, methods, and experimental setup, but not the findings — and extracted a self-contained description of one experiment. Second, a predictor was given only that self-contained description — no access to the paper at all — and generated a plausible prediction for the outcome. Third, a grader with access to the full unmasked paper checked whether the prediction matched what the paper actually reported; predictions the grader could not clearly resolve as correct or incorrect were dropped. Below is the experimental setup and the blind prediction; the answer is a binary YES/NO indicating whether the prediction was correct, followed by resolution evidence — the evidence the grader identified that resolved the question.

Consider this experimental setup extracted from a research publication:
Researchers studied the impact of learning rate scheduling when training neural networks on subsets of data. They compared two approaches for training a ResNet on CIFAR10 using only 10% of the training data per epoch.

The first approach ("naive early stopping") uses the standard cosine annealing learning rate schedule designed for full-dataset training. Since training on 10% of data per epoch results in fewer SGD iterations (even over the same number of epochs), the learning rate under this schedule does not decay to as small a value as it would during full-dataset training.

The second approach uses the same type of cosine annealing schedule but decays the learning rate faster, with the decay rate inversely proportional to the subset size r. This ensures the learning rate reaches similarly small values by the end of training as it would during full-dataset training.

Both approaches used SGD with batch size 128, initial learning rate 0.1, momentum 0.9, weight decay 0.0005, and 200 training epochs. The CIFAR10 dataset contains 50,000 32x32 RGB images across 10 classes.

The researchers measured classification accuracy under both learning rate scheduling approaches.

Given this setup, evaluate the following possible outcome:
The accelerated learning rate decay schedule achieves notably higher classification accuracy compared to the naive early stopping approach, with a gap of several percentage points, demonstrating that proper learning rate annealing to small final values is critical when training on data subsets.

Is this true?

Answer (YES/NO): YES